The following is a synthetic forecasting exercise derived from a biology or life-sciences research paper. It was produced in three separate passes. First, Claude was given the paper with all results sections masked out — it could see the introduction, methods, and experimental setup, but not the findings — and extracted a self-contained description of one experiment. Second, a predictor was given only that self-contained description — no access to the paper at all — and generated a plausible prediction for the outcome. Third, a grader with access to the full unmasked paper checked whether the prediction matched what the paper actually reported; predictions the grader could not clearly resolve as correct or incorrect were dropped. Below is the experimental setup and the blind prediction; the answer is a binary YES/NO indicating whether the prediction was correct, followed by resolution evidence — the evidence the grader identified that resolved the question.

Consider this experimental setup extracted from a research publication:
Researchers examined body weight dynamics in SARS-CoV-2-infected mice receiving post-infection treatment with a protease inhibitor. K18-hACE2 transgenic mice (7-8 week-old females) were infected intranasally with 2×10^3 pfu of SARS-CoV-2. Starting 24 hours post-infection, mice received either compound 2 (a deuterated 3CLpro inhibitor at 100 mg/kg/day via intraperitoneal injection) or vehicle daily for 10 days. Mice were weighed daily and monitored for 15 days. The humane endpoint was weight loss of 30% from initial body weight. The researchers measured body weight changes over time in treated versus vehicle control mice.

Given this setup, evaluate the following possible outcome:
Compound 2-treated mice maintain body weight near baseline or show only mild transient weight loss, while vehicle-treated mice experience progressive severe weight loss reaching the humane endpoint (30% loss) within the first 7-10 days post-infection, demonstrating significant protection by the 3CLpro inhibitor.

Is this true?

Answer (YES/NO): NO